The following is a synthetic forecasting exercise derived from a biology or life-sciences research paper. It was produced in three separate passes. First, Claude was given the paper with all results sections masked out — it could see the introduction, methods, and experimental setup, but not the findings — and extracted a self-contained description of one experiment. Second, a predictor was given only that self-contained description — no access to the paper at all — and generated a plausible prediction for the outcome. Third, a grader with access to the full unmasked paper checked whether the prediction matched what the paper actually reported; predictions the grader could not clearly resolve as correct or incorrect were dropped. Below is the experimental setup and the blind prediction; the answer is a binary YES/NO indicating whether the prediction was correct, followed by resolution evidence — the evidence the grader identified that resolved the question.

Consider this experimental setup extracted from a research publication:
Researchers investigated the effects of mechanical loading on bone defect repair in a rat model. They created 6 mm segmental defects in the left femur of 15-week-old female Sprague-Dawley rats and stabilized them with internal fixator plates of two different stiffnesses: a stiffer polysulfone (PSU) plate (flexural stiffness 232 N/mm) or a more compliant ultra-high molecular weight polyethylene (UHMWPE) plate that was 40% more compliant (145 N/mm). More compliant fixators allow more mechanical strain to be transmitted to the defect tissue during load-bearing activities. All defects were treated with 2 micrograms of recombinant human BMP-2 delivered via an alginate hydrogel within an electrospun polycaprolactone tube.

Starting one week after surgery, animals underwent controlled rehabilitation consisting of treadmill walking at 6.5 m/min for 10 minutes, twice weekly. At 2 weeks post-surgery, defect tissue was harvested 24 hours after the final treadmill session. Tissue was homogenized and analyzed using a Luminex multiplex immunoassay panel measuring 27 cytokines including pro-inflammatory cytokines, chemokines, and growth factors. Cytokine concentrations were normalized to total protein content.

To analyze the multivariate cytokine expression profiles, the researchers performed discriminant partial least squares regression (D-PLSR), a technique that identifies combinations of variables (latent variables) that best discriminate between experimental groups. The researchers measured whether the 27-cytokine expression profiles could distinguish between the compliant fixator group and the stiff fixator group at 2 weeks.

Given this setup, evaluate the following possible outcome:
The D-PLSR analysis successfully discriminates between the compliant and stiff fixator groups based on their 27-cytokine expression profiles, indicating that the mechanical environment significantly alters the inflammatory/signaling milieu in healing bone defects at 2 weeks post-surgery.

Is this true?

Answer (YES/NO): YES